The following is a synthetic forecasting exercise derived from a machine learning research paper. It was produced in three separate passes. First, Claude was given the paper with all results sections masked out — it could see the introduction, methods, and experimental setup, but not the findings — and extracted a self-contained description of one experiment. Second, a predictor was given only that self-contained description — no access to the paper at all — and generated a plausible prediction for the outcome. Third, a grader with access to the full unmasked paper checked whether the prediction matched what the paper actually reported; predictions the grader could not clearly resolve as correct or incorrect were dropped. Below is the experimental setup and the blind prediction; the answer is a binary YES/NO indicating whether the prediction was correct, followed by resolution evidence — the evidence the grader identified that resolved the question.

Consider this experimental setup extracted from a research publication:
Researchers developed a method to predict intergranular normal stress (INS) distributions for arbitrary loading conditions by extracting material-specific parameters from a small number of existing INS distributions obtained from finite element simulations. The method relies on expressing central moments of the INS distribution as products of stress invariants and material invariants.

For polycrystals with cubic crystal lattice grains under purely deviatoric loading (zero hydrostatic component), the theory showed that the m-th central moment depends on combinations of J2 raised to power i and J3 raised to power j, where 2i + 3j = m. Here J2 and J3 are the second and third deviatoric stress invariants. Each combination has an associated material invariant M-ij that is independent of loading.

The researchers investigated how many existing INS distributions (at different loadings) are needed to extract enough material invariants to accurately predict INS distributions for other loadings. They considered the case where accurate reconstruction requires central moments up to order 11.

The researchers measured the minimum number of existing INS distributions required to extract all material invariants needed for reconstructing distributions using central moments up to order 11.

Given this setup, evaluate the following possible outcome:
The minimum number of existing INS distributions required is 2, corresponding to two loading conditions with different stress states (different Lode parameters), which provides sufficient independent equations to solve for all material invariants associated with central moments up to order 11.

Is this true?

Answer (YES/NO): YES